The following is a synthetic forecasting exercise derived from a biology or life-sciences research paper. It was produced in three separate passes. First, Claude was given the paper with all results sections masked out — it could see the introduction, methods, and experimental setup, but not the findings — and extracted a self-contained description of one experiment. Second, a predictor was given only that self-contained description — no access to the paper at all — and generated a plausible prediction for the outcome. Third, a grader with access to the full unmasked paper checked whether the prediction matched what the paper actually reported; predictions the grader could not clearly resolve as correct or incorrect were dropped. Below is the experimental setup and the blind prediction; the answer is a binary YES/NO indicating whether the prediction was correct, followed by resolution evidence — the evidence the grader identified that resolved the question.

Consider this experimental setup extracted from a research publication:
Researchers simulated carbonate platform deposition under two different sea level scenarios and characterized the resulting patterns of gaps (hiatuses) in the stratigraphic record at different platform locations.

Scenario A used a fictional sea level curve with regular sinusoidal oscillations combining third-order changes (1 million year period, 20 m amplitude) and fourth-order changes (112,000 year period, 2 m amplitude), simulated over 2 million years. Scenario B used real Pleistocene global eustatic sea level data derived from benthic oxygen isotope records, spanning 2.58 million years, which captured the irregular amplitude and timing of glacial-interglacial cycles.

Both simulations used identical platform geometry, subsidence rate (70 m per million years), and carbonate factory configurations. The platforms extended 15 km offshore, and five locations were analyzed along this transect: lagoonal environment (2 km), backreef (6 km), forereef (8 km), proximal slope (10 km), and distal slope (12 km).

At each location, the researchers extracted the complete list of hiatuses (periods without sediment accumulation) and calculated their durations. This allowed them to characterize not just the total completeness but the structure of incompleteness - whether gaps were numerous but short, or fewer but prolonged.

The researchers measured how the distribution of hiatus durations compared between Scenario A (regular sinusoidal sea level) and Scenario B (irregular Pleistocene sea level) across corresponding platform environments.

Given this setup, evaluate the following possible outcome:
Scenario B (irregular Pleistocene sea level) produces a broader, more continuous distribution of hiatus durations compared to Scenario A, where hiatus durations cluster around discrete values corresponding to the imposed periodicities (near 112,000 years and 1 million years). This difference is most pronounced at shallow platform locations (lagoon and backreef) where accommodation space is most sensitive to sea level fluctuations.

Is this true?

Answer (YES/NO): NO